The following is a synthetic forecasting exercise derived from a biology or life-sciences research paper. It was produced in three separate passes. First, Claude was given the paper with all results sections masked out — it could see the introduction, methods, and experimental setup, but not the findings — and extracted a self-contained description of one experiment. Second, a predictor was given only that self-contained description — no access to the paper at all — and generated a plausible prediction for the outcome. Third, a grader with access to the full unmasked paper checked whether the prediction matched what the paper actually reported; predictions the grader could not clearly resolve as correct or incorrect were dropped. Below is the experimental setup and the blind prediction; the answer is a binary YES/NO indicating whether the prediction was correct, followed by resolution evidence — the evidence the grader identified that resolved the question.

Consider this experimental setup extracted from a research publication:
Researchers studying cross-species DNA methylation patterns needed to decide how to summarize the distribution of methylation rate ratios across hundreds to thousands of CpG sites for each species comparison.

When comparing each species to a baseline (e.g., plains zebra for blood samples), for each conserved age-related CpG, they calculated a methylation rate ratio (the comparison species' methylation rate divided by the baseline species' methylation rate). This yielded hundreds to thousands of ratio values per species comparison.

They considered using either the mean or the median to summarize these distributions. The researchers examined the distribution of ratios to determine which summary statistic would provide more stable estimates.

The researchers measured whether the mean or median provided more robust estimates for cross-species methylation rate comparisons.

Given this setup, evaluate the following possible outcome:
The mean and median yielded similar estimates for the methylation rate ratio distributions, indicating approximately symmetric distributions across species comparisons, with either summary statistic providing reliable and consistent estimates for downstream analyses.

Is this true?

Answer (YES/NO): NO